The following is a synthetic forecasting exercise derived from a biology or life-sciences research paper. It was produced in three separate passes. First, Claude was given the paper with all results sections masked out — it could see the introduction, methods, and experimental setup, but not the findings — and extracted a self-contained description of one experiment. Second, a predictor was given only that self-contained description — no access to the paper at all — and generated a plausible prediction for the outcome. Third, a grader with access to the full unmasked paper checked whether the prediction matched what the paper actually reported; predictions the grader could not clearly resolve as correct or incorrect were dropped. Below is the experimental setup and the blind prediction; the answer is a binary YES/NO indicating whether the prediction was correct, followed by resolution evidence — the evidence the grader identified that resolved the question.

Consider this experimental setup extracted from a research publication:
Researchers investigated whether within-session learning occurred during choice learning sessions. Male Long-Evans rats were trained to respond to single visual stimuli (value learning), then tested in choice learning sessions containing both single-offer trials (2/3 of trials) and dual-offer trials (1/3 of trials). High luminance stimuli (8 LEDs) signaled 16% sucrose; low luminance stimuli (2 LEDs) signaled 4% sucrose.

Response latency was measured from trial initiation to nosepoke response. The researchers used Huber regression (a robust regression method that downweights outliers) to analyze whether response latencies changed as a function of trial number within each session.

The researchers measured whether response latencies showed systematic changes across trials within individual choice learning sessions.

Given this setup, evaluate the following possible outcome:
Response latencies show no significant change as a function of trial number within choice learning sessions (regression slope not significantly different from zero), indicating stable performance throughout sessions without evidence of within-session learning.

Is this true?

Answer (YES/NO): NO